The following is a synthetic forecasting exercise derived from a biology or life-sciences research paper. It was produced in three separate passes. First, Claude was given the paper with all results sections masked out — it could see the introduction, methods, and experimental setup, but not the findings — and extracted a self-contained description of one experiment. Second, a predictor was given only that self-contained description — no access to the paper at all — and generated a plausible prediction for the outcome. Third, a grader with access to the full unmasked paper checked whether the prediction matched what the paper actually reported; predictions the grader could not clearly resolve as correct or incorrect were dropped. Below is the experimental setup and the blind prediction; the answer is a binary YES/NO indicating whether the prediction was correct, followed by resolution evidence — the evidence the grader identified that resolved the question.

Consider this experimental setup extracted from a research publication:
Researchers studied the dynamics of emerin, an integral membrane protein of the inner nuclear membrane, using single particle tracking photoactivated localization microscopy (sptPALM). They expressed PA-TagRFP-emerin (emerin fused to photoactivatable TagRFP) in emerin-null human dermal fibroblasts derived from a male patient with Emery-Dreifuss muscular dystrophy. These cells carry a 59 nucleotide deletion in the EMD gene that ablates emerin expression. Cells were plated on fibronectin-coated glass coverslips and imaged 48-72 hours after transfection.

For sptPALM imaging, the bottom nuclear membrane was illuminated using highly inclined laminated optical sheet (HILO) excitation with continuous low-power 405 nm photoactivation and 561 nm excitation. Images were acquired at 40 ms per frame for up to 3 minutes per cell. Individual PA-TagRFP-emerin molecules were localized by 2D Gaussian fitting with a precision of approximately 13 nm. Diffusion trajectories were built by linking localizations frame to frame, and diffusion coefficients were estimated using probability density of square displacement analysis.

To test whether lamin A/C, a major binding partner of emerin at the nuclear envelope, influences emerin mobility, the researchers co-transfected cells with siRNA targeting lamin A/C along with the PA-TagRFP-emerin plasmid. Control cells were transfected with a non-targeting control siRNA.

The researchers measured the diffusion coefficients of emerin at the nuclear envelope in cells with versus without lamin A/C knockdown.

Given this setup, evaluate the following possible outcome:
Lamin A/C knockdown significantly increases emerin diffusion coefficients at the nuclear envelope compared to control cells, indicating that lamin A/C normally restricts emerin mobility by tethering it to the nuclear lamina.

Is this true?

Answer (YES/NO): YES